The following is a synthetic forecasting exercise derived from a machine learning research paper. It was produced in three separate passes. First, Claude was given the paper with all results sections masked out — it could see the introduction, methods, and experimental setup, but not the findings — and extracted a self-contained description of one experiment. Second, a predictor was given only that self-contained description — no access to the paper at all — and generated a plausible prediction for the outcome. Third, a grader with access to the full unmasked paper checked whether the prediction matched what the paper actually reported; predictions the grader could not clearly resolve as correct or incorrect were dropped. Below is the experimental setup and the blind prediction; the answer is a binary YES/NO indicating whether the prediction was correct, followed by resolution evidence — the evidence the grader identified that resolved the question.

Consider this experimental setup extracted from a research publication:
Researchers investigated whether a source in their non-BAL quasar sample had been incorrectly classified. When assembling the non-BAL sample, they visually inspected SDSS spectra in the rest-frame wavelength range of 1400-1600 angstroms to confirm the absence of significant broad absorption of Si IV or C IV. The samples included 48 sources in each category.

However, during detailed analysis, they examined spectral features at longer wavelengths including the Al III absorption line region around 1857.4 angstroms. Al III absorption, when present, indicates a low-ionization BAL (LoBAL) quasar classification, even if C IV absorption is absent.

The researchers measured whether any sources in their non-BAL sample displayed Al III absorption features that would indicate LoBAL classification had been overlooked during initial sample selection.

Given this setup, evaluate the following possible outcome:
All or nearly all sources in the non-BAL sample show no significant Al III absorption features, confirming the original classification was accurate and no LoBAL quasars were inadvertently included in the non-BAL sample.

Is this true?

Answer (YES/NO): NO